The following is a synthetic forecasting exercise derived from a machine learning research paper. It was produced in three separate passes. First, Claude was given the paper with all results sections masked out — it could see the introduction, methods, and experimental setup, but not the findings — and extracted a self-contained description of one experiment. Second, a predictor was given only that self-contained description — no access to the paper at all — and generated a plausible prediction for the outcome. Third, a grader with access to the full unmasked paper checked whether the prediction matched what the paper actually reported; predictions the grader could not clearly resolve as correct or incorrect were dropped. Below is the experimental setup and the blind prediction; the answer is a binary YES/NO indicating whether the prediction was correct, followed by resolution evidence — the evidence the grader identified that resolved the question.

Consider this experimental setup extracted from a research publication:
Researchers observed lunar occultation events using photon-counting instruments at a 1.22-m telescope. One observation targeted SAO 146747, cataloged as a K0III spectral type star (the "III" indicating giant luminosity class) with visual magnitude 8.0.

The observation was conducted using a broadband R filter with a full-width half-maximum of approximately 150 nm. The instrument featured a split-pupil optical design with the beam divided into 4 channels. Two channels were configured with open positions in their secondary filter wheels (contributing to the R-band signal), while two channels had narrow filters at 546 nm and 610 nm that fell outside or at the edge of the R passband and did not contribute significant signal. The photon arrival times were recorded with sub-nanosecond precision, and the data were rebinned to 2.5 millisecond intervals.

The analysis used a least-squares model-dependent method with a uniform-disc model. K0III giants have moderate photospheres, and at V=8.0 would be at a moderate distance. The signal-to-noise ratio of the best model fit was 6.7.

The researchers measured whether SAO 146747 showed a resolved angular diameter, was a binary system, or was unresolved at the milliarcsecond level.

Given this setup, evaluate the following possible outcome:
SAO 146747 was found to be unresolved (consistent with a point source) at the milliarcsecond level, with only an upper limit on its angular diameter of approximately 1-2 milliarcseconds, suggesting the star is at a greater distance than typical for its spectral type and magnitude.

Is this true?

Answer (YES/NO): YES